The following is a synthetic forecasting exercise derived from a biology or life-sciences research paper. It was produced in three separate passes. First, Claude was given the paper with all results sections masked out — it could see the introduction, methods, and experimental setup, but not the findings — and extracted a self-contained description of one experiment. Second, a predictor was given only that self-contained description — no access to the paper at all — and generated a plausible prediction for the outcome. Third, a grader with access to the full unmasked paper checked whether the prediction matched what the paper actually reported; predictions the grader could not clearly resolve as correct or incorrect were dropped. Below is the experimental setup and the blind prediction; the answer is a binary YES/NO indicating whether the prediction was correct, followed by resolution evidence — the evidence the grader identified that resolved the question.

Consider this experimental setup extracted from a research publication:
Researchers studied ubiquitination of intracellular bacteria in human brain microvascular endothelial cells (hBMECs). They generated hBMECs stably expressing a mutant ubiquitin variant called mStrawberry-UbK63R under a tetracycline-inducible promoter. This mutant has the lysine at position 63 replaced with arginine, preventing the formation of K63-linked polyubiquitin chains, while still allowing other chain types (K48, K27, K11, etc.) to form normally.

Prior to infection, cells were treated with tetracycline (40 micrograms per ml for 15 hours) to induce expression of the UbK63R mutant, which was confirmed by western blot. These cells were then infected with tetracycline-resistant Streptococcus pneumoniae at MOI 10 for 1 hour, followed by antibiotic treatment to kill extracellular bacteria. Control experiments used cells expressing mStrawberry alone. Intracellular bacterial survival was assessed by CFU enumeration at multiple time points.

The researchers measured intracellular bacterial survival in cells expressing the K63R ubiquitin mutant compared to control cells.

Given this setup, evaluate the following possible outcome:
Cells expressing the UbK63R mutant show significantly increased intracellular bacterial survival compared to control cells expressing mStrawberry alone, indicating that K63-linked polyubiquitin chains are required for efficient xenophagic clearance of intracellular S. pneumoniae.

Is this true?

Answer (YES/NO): YES